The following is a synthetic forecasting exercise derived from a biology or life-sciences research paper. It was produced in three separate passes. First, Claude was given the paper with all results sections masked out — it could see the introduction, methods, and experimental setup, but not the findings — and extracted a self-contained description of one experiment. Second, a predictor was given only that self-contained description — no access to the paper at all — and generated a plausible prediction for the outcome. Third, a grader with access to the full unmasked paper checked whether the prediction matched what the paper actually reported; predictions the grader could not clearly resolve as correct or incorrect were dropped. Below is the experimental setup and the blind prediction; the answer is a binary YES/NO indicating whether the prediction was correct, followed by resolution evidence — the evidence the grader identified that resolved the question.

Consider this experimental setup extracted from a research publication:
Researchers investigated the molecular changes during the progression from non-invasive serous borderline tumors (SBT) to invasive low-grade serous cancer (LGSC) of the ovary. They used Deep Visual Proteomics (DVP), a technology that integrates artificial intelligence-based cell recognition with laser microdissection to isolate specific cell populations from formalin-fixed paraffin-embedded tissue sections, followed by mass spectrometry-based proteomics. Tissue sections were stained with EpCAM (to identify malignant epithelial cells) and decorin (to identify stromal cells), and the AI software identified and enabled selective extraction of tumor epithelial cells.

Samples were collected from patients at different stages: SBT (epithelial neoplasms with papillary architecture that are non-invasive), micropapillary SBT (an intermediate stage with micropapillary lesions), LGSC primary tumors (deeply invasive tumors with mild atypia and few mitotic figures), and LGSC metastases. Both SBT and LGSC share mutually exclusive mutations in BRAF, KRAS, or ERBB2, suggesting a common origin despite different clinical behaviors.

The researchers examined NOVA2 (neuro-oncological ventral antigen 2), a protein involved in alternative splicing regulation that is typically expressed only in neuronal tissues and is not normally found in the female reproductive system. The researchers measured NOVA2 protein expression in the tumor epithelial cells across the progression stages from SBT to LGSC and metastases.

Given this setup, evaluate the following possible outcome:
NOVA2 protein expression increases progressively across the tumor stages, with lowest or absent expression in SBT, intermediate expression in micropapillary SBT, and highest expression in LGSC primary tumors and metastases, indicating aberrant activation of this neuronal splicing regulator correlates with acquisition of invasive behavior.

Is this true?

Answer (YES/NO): NO